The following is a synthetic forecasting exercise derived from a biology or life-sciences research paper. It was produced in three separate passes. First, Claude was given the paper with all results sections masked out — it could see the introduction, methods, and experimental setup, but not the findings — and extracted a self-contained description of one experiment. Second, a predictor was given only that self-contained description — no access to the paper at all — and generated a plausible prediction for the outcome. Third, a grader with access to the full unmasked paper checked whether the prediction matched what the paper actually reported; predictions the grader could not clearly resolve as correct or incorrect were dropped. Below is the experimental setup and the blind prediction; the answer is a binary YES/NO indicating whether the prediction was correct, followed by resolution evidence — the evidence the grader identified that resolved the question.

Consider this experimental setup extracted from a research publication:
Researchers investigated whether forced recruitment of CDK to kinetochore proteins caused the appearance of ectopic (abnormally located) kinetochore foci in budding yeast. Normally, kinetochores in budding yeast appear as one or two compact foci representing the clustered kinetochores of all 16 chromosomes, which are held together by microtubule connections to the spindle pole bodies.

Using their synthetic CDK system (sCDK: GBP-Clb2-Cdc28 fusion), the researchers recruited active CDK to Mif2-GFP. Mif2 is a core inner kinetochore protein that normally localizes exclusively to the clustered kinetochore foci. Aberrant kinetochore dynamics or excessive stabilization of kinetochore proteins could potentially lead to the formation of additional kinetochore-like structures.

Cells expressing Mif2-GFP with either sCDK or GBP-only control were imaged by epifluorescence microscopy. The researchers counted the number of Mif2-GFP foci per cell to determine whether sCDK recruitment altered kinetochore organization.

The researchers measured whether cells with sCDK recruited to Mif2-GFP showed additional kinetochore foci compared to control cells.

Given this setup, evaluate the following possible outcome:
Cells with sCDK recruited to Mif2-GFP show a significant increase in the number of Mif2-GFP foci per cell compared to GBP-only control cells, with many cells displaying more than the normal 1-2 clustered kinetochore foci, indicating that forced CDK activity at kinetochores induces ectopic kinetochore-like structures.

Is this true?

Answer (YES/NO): NO